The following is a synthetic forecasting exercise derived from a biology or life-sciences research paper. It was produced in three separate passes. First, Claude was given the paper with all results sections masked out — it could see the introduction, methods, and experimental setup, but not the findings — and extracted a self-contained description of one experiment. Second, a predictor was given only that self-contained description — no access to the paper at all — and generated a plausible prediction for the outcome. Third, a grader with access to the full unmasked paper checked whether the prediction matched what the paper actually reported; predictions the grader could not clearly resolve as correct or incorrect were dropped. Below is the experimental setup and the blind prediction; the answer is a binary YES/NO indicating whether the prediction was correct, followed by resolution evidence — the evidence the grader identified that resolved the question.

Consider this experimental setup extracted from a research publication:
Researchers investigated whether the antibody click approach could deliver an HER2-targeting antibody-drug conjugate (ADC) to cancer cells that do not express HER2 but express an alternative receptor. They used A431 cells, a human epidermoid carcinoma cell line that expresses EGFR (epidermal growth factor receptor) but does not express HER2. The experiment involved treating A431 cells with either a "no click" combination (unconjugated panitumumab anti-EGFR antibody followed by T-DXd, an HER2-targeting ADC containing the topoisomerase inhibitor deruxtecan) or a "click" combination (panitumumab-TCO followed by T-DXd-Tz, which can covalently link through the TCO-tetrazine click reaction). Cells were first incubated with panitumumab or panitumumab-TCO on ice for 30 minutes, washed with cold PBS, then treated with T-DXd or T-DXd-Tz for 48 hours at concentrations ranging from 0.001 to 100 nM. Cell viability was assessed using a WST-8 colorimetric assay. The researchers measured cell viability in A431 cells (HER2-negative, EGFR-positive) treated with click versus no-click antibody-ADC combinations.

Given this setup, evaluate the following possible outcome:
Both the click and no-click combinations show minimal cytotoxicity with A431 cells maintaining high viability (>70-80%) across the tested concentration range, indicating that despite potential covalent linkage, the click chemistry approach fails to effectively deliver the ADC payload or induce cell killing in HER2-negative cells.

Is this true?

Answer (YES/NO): NO